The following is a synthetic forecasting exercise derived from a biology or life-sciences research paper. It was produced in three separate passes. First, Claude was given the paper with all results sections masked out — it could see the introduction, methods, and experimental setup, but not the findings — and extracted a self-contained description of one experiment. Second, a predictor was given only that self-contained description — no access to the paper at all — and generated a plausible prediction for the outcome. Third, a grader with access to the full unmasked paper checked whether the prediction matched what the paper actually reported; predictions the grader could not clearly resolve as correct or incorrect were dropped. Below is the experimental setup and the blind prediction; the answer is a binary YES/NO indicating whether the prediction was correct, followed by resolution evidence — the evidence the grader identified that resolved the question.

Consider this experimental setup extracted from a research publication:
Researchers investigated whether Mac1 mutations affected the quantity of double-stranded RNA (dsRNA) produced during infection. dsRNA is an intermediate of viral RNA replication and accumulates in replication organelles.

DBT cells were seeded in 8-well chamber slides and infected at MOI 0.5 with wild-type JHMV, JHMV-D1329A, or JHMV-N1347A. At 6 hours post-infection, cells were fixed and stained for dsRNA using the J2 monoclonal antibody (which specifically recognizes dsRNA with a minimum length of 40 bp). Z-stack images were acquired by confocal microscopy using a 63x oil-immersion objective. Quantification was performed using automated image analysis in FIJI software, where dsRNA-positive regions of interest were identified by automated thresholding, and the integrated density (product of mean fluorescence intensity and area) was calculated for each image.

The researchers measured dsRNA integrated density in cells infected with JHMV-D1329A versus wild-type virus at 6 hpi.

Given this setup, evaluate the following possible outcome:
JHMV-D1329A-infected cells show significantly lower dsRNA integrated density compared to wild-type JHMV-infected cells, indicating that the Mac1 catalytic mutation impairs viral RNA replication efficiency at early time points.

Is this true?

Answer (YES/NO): NO